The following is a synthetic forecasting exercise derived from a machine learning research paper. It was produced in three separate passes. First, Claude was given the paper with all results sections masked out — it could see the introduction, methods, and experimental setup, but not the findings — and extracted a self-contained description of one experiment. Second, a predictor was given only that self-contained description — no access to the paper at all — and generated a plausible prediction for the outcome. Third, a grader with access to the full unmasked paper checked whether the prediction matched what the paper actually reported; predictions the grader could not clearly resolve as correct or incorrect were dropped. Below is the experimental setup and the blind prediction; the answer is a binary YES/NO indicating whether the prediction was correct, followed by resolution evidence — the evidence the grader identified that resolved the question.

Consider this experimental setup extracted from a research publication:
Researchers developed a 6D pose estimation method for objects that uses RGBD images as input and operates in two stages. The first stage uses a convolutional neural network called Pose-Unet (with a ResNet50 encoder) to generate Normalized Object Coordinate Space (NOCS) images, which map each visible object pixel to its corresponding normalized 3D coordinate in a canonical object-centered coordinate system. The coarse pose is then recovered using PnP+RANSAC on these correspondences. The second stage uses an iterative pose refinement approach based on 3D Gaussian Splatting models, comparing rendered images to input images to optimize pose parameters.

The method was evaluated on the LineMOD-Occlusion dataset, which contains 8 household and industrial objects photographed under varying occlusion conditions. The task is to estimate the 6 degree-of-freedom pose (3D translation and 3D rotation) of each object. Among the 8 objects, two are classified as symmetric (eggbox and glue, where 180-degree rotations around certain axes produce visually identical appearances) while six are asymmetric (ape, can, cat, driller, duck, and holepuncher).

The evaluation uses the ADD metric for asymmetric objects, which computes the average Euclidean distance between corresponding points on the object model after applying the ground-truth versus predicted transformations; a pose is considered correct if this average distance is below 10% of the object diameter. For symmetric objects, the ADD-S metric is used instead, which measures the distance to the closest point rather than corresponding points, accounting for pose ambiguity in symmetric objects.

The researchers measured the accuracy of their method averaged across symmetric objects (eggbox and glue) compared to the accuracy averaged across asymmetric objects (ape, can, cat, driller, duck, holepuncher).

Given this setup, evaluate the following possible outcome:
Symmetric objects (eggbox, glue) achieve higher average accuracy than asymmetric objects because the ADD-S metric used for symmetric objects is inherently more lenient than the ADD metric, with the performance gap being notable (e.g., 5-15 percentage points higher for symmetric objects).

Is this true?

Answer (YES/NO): NO